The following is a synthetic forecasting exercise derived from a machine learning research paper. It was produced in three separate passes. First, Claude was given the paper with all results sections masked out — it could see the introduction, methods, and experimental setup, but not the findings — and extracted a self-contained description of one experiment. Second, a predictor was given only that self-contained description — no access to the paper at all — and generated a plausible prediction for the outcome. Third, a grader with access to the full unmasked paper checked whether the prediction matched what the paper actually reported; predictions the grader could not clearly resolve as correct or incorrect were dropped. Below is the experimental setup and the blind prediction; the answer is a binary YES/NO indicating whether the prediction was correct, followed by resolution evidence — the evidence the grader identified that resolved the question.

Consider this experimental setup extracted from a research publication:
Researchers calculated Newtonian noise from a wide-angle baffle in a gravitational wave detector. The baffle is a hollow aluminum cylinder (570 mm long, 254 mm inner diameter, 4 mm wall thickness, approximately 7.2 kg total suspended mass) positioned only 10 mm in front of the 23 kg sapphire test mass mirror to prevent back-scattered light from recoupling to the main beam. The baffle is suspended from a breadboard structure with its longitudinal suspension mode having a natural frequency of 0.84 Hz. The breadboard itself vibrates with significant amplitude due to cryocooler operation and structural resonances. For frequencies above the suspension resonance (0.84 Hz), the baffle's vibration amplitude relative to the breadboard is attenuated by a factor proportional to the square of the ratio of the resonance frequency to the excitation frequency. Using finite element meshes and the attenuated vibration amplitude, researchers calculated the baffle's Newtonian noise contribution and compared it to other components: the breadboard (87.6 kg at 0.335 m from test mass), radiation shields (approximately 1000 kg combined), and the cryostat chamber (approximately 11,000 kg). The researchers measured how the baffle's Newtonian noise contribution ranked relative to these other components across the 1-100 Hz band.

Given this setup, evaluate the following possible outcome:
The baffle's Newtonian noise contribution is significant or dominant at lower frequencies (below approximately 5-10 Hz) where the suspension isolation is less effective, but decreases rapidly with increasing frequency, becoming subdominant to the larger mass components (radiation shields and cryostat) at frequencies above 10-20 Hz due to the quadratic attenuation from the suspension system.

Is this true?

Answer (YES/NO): NO